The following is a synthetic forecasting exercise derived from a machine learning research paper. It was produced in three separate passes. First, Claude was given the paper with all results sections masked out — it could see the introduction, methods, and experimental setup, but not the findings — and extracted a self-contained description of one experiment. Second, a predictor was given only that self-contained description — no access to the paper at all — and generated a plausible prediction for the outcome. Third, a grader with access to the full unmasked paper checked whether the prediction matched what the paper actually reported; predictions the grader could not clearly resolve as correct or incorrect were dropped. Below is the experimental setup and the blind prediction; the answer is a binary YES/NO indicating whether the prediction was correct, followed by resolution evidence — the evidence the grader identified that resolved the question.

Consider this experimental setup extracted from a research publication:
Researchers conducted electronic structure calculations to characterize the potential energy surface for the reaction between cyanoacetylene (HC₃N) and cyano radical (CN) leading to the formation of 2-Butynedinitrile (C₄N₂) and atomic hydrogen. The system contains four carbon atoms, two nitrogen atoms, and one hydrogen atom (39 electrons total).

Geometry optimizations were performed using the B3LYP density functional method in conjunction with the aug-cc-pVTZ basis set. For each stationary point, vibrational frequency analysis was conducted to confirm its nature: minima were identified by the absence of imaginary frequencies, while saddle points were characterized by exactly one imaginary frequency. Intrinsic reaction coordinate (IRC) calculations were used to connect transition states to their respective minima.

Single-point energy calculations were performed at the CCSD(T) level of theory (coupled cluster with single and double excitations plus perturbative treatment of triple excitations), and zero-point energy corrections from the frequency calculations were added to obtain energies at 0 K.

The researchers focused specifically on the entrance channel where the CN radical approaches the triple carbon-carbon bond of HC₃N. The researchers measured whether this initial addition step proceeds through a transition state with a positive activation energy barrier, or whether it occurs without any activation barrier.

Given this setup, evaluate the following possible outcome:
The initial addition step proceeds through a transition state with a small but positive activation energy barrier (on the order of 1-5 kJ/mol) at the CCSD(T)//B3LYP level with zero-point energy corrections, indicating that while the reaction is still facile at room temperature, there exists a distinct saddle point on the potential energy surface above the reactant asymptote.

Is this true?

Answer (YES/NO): NO